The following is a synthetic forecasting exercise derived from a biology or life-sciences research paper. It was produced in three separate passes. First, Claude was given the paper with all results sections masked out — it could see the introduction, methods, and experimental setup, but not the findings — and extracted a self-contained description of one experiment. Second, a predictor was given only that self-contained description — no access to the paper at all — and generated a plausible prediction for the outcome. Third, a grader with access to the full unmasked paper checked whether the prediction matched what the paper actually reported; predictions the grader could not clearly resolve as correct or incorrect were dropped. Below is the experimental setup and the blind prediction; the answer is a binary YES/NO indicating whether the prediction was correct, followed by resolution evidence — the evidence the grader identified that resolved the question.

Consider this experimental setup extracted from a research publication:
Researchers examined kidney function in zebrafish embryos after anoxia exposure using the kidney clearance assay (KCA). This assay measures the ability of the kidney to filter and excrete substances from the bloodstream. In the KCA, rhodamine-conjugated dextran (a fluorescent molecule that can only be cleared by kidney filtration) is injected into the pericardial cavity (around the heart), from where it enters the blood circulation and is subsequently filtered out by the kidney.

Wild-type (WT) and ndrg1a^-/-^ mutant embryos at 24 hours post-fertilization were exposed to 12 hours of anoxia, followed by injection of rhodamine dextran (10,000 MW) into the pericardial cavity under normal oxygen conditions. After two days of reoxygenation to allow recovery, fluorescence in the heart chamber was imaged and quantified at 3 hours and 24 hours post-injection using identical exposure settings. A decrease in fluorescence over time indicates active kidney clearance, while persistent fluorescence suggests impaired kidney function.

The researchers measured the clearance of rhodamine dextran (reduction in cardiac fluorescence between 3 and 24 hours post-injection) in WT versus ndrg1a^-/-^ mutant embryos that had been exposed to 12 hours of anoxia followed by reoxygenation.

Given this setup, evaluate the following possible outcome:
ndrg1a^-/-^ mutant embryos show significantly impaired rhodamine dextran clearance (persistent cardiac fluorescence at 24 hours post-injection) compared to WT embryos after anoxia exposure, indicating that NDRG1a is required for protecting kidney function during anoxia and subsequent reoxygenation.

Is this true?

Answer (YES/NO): YES